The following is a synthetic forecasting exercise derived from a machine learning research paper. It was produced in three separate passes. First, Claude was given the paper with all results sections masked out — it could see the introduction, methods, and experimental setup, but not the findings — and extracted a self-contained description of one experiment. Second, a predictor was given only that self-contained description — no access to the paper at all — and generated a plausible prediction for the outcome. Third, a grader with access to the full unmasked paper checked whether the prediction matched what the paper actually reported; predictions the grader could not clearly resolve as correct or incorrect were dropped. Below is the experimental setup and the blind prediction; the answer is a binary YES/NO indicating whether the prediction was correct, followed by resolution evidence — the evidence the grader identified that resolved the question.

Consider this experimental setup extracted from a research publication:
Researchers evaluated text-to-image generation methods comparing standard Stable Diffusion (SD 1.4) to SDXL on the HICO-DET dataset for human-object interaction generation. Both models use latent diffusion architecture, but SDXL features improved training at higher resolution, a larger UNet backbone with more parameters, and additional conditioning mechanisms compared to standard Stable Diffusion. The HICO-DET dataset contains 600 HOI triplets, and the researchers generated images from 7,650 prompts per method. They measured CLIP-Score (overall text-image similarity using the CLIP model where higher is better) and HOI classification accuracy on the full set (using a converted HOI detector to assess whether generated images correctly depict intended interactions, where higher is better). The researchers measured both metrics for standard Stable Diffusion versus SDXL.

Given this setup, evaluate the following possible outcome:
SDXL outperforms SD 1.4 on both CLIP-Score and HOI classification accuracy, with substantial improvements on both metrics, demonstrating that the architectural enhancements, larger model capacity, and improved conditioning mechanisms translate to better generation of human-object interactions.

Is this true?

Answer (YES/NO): NO